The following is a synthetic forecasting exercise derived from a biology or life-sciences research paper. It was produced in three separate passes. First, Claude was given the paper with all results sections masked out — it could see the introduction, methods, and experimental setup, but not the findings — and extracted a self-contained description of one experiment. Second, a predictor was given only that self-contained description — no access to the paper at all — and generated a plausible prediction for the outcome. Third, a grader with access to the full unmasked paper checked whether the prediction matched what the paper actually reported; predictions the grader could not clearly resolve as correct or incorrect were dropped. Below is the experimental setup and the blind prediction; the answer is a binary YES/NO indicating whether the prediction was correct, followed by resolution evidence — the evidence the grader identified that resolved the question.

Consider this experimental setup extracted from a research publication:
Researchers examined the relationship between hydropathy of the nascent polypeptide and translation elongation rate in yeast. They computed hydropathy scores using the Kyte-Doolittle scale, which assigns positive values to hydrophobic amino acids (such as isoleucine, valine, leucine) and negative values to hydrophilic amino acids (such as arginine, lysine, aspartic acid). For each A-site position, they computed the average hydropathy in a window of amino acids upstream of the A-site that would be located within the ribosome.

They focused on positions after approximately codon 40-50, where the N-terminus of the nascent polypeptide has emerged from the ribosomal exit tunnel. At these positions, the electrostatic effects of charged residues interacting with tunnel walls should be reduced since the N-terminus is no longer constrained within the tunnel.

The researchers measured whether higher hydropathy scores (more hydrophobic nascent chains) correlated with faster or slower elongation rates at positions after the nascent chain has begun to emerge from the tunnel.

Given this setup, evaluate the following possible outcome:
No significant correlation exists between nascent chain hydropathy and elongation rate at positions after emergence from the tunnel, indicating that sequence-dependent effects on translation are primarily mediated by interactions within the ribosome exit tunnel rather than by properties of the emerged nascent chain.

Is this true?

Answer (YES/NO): NO